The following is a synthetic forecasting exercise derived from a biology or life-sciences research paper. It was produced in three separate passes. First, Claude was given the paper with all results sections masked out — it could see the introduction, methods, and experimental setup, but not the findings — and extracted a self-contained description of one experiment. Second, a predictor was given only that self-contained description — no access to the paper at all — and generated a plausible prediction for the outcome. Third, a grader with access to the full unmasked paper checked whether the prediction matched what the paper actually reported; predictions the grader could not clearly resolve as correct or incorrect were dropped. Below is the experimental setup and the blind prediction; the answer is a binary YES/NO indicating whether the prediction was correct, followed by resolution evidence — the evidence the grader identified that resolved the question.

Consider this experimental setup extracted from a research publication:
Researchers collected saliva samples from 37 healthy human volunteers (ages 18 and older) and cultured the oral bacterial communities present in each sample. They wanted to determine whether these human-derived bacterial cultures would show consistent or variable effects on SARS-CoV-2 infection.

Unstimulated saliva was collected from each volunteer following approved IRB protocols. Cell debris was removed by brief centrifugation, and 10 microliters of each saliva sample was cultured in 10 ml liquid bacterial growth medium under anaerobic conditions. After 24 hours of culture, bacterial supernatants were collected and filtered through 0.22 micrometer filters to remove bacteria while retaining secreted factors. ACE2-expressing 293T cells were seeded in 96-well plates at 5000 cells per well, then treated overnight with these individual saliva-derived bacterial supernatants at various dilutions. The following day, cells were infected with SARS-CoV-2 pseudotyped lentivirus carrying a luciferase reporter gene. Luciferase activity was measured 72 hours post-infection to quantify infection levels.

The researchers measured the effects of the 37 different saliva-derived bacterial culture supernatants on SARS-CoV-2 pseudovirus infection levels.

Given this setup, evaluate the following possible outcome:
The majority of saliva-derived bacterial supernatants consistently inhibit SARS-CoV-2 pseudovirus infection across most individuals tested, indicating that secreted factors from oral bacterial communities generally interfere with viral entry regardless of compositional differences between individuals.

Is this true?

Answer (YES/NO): NO